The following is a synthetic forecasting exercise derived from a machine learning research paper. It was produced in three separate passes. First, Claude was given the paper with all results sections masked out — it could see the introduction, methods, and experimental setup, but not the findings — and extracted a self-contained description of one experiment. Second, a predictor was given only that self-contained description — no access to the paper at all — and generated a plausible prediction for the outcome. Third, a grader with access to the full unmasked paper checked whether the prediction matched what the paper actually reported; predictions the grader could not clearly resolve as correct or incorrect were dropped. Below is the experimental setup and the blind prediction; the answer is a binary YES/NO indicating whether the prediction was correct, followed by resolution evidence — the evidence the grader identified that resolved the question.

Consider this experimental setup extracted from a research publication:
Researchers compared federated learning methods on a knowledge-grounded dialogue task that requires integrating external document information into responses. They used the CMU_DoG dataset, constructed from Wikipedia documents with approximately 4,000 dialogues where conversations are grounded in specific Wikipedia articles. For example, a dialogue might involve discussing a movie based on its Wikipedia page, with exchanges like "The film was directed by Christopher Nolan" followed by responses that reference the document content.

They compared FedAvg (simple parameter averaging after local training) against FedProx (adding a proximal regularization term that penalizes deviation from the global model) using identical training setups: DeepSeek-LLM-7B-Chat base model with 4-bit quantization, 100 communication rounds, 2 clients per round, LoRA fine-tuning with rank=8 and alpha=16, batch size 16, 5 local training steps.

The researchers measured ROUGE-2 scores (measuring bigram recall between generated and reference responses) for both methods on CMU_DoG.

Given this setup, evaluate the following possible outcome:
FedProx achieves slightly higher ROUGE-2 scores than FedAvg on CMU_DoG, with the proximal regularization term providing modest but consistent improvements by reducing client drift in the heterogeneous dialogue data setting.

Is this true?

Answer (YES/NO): YES